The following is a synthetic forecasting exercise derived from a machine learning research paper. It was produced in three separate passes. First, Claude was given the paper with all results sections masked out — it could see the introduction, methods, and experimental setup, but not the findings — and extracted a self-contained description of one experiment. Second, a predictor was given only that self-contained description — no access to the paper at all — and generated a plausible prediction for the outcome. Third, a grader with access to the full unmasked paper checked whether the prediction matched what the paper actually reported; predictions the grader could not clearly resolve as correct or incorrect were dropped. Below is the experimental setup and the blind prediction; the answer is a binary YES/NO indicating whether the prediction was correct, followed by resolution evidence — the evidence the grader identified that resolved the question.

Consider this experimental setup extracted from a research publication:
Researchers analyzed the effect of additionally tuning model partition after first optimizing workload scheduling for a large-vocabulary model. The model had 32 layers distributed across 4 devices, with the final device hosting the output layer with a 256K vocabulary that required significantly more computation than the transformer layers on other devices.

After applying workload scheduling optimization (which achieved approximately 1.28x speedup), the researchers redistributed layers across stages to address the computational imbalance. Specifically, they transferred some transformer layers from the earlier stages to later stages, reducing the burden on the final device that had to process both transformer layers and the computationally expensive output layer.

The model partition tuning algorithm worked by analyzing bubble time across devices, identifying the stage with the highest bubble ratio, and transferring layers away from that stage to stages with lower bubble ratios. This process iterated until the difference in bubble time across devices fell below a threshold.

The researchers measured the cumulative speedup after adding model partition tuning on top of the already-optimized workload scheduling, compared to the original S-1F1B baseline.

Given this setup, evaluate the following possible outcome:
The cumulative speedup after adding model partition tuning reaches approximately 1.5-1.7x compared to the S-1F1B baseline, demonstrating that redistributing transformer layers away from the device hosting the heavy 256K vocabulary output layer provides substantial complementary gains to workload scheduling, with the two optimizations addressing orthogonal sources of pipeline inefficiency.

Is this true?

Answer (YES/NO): NO